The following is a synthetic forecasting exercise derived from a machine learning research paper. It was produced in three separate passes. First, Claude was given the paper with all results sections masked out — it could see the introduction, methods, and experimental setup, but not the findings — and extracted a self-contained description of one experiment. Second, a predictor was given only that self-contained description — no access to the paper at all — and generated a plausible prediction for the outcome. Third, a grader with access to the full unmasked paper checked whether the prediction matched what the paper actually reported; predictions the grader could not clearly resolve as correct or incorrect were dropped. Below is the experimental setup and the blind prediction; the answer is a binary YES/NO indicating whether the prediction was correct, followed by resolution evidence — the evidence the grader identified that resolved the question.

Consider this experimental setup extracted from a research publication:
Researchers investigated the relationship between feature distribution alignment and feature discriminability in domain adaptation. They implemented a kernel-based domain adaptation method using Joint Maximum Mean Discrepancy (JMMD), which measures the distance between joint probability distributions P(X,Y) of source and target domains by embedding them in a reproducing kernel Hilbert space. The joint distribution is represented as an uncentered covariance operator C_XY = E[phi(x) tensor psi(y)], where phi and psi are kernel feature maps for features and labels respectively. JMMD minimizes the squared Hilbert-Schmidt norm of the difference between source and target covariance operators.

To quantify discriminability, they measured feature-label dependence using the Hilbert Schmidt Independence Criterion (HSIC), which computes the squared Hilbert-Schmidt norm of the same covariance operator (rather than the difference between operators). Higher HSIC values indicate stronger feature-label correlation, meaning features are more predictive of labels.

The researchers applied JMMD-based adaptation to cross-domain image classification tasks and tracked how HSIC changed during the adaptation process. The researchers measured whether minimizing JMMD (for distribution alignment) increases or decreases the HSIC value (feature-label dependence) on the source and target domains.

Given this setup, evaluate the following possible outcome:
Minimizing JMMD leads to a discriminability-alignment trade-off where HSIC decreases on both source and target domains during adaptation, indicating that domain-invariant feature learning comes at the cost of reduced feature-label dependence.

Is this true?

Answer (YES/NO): YES